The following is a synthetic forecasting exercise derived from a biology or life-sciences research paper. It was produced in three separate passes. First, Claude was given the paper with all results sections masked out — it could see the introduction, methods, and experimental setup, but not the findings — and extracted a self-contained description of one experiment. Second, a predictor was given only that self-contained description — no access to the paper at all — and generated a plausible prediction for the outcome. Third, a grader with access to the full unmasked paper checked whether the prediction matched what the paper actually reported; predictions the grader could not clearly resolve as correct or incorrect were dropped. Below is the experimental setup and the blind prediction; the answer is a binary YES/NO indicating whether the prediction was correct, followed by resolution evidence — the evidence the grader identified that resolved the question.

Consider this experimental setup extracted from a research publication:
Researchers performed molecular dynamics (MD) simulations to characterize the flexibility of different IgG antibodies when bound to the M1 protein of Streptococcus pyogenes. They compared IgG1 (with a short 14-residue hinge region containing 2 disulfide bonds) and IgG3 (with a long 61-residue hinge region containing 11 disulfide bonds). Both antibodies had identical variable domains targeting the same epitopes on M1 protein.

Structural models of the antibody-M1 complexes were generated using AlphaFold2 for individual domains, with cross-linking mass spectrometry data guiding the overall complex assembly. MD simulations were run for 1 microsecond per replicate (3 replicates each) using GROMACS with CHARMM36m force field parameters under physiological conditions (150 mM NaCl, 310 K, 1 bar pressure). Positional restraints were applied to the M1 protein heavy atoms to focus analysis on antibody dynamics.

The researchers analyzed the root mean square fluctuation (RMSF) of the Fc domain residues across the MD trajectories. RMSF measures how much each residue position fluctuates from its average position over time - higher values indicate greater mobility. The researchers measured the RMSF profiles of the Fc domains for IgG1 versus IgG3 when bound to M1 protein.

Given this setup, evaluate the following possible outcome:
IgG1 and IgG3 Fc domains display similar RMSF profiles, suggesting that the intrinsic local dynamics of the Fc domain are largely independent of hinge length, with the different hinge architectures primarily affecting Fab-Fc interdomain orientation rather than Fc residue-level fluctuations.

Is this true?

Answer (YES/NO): YES